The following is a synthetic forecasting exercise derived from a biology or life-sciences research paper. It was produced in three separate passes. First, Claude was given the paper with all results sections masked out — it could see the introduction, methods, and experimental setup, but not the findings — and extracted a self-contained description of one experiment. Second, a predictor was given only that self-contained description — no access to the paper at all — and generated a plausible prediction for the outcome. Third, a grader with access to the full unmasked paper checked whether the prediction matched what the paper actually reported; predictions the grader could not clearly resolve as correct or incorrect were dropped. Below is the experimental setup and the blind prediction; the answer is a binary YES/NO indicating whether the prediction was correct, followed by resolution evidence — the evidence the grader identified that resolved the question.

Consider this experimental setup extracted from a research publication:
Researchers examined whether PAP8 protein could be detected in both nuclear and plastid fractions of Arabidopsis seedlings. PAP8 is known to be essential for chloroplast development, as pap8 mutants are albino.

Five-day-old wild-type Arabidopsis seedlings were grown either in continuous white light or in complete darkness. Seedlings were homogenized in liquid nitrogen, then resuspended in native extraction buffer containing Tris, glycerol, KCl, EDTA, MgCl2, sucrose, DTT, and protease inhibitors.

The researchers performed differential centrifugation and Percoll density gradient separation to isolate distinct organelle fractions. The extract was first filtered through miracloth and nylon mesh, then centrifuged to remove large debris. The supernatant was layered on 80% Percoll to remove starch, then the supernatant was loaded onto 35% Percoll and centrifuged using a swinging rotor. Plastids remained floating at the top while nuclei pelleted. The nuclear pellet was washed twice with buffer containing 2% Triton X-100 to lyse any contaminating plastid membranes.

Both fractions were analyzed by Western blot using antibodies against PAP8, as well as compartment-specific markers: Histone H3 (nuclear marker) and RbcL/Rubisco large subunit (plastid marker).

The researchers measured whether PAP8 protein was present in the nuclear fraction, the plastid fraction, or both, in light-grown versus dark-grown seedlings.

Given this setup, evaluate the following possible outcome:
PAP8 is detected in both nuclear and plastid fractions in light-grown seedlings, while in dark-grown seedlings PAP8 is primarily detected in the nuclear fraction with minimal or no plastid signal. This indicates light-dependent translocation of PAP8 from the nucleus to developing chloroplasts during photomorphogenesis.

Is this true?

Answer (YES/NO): YES